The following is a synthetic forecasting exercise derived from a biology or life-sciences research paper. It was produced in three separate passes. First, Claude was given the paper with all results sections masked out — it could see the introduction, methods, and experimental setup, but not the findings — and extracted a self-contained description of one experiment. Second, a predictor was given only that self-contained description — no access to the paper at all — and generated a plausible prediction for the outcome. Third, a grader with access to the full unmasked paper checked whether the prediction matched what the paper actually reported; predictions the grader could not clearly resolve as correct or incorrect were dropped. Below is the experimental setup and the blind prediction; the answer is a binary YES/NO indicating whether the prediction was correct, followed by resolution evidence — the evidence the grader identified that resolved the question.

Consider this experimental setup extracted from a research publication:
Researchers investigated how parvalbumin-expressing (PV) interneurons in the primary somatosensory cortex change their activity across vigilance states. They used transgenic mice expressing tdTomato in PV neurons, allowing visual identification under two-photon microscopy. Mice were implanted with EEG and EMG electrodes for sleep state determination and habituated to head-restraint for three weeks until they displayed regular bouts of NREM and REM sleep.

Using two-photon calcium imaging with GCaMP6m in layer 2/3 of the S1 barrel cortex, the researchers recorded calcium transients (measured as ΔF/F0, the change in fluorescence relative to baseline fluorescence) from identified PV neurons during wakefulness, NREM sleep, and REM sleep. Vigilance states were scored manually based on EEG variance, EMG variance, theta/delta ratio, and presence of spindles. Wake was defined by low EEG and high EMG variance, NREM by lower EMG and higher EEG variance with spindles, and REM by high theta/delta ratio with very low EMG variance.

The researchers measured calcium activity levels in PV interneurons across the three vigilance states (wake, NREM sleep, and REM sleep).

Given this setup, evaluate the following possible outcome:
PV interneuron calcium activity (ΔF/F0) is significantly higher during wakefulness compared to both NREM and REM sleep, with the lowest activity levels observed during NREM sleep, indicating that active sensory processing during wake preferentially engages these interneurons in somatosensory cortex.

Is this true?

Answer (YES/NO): NO